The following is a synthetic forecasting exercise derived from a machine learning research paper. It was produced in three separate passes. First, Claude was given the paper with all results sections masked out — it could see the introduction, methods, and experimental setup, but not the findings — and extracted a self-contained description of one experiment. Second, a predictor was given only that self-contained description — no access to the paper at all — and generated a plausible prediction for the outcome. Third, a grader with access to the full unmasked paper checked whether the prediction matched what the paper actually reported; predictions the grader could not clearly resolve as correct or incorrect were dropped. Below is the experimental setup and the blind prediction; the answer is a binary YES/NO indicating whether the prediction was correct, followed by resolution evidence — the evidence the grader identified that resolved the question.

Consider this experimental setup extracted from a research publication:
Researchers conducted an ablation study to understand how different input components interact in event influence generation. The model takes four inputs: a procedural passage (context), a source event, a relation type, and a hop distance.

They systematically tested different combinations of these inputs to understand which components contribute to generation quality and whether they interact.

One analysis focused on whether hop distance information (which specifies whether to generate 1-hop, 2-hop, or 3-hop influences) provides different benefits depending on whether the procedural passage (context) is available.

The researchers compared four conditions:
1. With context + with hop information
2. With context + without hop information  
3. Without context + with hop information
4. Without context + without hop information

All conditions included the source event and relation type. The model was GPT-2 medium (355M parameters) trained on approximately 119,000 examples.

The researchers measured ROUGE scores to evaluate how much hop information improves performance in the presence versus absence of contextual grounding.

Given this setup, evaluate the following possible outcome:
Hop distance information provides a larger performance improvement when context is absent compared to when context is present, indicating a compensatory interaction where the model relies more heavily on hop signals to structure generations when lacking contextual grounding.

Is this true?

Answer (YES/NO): NO